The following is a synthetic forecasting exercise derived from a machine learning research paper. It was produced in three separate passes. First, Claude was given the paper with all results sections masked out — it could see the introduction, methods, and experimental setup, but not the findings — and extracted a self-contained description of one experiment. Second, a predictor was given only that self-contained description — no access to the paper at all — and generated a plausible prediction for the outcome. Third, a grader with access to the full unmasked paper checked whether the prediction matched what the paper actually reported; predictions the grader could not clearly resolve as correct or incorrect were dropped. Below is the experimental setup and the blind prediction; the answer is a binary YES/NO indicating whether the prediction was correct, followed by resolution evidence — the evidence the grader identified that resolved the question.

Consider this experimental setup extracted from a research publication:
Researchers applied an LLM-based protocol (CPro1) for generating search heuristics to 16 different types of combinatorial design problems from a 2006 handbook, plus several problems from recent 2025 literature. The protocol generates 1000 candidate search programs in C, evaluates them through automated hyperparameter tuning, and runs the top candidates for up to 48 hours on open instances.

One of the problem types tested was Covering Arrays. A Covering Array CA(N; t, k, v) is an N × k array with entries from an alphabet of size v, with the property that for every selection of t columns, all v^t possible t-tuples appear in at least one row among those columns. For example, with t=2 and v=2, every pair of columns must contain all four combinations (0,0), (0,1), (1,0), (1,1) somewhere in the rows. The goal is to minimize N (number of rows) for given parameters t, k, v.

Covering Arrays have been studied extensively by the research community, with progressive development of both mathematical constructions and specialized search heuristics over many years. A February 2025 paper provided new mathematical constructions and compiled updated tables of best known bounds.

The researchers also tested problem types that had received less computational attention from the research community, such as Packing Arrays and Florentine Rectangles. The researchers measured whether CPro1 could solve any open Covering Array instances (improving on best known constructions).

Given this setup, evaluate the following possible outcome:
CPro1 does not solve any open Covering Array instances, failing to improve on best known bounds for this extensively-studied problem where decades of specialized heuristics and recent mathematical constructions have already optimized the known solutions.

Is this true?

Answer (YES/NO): YES